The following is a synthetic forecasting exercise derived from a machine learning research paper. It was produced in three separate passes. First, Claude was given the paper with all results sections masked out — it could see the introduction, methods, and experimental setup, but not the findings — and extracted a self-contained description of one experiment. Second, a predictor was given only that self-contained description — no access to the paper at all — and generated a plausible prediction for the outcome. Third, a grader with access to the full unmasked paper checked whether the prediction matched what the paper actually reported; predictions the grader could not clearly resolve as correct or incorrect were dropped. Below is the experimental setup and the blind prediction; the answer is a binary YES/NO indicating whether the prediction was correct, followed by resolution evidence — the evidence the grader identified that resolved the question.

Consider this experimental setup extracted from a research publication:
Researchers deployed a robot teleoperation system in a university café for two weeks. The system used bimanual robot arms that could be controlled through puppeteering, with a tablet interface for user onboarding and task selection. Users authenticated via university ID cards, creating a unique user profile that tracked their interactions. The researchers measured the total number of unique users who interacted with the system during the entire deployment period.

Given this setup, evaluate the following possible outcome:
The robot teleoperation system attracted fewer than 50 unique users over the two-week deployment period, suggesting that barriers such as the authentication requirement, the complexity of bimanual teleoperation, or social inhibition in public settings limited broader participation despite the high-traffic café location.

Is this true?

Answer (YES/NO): NO